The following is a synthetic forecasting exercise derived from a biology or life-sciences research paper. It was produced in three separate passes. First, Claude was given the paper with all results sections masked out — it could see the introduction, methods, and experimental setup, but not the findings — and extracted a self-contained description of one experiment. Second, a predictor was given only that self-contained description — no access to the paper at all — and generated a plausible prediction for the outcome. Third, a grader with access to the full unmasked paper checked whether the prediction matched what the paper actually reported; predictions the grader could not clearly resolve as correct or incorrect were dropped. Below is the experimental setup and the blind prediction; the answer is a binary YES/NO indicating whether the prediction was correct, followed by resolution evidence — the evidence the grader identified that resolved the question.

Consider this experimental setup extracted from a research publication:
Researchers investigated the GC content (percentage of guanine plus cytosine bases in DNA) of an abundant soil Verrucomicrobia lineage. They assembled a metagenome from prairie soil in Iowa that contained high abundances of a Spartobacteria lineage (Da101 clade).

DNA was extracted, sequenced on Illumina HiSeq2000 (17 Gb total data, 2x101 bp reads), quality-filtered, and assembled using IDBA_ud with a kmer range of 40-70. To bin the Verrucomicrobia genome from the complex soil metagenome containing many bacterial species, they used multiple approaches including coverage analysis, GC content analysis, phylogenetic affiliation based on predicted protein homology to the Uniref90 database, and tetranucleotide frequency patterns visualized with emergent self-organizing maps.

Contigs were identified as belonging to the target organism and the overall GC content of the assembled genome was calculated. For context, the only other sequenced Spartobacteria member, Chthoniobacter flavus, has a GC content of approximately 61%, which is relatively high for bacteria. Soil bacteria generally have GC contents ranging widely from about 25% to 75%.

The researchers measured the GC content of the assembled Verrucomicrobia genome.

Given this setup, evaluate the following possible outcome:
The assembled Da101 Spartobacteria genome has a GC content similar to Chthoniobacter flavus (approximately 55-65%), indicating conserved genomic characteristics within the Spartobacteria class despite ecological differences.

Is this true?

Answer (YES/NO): NO